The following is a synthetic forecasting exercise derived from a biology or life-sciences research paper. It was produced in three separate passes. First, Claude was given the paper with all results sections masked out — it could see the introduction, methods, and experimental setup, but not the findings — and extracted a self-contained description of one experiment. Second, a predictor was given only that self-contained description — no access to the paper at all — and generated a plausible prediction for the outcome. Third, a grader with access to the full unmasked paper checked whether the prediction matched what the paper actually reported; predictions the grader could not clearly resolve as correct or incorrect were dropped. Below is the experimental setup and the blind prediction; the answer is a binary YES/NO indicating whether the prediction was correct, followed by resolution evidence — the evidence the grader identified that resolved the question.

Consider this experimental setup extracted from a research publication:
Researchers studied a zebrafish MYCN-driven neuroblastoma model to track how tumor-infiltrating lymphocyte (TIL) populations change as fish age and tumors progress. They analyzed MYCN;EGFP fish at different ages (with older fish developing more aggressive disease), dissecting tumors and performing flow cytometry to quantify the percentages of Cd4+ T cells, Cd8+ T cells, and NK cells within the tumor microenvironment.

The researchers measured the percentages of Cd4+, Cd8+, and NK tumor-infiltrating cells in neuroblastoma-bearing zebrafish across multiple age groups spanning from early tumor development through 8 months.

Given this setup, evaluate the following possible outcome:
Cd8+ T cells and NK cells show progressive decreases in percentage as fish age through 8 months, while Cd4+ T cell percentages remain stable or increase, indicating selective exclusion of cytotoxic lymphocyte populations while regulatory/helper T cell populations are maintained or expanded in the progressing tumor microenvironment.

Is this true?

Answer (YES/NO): NO